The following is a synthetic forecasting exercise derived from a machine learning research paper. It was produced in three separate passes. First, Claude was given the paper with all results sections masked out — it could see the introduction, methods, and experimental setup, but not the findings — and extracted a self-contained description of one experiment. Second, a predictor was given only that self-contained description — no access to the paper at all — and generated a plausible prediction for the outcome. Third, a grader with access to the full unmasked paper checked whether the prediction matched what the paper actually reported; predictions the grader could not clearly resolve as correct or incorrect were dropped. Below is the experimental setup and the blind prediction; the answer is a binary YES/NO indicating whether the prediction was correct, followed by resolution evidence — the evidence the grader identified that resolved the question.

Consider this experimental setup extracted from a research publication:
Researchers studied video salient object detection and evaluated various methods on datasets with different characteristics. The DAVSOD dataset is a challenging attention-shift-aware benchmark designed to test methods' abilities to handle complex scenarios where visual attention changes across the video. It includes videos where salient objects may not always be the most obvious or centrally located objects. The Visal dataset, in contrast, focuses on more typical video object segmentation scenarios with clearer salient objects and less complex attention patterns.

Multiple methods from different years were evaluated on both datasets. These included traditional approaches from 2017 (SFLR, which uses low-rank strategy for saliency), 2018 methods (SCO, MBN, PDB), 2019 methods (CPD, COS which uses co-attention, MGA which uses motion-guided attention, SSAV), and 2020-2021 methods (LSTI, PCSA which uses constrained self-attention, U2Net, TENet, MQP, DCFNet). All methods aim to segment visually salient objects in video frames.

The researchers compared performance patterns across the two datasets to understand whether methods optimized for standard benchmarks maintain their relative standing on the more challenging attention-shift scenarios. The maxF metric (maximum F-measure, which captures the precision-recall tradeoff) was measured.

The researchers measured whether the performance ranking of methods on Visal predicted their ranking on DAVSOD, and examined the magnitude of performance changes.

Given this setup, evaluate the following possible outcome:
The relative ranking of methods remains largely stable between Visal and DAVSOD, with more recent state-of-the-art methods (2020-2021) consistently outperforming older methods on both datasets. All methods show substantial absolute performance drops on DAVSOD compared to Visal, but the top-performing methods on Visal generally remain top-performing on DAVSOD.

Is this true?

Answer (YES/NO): NO